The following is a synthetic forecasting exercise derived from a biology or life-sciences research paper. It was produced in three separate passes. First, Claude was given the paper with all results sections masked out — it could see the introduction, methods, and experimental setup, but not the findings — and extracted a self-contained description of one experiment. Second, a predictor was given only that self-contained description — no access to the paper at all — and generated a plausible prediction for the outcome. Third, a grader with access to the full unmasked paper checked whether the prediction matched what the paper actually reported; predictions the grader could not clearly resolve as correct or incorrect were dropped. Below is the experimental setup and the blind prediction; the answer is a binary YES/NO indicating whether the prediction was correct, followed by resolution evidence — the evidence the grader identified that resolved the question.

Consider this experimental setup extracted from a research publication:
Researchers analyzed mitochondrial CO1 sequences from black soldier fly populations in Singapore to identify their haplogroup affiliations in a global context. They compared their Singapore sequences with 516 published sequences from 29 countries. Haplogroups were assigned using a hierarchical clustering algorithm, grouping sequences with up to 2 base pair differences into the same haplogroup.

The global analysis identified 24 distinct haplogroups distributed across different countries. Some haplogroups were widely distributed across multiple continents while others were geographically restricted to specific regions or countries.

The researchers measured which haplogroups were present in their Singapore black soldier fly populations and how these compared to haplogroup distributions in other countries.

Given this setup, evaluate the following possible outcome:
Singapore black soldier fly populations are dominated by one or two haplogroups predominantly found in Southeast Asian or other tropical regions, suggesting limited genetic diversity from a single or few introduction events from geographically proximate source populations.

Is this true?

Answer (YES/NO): NO